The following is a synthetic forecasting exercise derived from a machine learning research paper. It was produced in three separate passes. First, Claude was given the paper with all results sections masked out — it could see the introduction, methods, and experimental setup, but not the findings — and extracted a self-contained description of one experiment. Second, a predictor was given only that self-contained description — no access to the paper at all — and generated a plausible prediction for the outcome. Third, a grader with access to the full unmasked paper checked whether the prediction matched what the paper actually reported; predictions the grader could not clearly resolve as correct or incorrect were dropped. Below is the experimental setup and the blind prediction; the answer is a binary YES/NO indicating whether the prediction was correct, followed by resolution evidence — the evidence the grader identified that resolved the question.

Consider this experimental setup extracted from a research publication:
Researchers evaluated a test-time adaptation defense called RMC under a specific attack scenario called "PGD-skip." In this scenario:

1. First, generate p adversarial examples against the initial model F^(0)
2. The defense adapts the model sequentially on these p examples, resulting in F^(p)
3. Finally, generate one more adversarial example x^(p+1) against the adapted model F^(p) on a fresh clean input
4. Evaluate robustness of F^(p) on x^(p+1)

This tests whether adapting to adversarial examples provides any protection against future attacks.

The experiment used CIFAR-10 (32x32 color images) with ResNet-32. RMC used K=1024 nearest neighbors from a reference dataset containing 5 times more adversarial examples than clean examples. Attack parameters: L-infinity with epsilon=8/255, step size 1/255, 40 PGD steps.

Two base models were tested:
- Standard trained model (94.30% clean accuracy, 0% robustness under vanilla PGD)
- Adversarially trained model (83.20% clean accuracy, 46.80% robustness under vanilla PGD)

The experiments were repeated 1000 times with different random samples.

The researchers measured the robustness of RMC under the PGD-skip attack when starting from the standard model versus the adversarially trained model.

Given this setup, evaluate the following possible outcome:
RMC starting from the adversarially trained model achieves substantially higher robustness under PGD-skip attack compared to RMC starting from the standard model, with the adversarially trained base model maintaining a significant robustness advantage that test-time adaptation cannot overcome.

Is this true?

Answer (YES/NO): YES